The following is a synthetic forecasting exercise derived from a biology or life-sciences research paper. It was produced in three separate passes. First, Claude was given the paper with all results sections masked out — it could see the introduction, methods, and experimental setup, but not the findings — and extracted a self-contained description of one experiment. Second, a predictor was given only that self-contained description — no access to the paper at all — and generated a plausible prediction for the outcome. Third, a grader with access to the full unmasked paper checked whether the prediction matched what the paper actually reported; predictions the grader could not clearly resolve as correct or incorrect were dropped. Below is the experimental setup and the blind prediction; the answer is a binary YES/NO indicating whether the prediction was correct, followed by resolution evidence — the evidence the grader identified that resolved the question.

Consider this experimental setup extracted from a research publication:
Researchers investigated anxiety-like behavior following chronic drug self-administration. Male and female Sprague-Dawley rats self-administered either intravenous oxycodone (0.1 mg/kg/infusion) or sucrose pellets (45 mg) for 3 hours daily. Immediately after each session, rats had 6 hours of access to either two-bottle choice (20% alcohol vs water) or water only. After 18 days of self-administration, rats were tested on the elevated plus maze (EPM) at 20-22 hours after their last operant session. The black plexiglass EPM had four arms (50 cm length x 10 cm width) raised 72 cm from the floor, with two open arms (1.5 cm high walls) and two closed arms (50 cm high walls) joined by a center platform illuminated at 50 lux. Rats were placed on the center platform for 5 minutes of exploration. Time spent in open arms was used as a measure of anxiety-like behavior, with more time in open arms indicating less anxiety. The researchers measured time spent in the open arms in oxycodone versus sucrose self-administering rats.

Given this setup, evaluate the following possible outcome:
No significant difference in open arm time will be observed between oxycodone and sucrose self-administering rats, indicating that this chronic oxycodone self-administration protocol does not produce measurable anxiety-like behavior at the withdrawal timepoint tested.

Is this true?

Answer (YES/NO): NO